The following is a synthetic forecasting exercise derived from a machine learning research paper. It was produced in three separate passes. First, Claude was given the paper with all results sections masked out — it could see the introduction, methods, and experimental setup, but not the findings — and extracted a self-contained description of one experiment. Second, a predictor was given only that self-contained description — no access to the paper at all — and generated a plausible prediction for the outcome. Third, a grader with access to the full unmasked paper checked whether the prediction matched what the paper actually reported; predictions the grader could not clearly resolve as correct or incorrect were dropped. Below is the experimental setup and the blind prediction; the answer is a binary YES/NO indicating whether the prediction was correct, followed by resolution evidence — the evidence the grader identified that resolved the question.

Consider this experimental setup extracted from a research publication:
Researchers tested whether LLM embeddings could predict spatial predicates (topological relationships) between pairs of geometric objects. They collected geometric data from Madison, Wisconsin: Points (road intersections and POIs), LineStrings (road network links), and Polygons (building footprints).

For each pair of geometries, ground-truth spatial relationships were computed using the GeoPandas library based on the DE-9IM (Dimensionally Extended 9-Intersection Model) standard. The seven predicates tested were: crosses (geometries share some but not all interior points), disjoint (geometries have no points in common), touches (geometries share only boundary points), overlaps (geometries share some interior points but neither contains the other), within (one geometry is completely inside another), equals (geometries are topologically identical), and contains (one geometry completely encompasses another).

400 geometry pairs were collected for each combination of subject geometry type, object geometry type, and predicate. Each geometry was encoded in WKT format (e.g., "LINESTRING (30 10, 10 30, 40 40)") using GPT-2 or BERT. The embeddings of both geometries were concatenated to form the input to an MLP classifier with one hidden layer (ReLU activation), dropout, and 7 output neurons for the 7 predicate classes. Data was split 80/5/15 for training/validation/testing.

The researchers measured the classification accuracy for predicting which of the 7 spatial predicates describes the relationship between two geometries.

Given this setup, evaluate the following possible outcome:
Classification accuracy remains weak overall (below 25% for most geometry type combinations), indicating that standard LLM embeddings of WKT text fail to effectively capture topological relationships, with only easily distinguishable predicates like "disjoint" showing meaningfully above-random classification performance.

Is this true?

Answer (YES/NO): NO